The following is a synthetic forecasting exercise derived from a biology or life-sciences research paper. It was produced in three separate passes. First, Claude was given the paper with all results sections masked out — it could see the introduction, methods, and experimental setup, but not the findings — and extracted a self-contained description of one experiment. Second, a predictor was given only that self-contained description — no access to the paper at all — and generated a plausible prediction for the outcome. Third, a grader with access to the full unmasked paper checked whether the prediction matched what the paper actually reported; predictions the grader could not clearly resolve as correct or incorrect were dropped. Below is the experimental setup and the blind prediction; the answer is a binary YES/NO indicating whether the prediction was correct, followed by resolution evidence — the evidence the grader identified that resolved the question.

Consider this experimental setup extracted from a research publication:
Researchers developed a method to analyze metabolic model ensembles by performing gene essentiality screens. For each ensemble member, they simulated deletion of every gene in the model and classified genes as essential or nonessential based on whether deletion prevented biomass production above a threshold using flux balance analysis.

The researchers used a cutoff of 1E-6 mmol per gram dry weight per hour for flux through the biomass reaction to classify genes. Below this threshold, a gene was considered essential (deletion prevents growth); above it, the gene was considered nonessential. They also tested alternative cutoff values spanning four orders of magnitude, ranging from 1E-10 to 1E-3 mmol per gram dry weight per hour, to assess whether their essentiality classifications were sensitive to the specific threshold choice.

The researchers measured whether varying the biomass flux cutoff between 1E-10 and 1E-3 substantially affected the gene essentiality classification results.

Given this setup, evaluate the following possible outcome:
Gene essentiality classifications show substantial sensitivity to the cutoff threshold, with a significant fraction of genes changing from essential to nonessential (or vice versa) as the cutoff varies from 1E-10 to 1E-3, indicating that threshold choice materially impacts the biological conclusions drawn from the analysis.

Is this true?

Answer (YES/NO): NO